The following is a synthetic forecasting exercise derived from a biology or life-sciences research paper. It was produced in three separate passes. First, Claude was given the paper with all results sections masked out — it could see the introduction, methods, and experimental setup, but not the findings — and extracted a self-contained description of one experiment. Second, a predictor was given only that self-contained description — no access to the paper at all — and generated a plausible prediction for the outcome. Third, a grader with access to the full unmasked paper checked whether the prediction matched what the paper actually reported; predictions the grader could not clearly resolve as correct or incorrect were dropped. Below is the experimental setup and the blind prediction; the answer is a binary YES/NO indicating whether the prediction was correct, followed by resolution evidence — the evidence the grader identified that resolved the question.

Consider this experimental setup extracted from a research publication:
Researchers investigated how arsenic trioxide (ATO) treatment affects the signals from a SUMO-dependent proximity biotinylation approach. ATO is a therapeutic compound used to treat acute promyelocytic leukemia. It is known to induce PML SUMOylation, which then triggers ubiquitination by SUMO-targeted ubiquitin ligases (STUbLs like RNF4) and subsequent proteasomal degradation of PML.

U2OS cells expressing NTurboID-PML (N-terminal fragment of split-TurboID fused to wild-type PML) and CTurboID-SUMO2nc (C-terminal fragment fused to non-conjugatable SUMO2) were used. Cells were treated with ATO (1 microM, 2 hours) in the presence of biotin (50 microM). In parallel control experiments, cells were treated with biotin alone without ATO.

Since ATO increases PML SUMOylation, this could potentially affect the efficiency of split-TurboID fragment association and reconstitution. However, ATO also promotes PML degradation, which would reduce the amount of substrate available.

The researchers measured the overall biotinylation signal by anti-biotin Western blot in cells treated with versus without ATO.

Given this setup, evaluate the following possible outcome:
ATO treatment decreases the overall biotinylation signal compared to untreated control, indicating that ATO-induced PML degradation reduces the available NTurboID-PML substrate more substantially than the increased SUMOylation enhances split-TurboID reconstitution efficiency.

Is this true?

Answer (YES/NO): NO